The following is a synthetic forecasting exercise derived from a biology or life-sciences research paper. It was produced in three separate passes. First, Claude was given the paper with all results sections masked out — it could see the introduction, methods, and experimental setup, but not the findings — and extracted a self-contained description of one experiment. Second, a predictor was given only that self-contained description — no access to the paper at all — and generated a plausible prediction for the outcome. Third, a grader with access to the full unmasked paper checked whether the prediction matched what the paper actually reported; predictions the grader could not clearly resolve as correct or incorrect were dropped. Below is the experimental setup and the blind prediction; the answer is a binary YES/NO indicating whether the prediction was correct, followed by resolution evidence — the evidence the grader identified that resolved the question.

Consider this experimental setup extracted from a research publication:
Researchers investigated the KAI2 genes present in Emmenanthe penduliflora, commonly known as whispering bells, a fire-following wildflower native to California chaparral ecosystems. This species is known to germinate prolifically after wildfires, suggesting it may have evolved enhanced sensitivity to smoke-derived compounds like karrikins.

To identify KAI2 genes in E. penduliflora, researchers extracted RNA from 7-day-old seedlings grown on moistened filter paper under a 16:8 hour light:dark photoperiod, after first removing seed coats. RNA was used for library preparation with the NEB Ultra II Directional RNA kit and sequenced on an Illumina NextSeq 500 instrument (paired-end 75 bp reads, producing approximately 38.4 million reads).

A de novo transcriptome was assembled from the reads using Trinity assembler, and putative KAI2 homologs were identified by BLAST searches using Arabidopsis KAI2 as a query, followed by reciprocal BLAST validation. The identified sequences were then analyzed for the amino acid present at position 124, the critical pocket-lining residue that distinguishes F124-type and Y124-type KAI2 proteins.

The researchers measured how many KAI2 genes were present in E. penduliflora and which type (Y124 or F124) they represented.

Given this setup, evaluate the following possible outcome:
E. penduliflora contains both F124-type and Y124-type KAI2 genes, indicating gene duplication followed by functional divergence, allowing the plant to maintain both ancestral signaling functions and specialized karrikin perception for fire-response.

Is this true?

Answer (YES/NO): YES